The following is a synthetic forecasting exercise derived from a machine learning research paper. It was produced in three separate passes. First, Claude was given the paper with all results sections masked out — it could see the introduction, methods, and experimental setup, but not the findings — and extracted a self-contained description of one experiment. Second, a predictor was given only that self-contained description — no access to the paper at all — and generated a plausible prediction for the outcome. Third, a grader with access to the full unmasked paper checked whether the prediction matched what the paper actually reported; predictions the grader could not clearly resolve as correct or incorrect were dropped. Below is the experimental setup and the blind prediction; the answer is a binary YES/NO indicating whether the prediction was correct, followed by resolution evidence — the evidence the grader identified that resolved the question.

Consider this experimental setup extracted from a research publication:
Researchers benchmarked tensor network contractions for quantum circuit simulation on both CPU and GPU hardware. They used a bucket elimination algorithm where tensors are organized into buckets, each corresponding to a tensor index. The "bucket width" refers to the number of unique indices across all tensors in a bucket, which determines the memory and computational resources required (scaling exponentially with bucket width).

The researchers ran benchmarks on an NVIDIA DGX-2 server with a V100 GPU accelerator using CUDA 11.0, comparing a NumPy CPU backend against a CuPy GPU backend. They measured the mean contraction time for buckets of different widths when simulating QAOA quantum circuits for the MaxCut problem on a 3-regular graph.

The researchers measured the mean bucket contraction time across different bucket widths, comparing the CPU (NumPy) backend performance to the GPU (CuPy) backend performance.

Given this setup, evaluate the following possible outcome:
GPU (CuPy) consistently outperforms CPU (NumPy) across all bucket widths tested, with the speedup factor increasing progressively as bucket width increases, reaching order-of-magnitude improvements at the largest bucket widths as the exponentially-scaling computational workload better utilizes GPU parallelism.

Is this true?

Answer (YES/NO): NO